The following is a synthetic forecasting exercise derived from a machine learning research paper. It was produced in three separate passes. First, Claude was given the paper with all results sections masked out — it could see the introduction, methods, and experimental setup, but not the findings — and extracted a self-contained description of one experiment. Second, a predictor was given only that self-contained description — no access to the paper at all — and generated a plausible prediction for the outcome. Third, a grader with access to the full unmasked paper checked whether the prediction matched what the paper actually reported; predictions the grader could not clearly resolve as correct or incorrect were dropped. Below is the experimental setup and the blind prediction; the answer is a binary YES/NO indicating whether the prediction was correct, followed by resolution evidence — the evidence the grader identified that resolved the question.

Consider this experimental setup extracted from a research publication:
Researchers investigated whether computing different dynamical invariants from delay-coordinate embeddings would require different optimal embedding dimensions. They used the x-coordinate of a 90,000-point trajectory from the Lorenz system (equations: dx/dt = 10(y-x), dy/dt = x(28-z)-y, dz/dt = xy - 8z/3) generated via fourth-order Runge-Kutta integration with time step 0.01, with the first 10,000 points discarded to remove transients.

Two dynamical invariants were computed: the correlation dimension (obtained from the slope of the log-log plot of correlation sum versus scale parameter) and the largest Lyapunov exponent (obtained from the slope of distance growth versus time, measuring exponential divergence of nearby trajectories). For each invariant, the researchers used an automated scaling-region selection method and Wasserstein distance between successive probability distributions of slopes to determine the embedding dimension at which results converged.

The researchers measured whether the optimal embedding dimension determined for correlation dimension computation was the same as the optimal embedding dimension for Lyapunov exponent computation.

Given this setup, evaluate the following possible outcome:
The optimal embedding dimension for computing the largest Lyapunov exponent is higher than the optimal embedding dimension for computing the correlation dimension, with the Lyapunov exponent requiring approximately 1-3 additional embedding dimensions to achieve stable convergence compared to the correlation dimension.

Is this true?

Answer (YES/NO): NO